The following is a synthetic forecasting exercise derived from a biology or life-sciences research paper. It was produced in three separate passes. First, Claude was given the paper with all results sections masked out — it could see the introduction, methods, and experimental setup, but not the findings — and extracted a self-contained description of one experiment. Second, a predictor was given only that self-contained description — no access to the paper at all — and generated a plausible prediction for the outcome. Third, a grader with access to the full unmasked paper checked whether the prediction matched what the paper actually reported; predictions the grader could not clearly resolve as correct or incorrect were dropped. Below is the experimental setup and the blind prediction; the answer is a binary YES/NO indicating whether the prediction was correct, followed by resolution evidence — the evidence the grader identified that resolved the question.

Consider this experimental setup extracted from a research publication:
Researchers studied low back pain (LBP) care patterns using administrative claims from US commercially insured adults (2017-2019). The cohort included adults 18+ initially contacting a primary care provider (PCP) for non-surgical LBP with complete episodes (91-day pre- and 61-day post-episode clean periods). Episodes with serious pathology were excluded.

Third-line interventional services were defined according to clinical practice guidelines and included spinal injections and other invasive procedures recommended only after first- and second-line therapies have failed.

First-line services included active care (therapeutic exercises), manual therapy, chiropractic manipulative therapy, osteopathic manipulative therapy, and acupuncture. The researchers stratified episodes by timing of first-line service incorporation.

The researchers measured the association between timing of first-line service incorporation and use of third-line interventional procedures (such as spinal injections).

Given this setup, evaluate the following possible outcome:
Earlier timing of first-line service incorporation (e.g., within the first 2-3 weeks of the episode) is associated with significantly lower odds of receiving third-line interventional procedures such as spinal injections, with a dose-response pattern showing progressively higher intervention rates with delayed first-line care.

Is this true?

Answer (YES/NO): NO